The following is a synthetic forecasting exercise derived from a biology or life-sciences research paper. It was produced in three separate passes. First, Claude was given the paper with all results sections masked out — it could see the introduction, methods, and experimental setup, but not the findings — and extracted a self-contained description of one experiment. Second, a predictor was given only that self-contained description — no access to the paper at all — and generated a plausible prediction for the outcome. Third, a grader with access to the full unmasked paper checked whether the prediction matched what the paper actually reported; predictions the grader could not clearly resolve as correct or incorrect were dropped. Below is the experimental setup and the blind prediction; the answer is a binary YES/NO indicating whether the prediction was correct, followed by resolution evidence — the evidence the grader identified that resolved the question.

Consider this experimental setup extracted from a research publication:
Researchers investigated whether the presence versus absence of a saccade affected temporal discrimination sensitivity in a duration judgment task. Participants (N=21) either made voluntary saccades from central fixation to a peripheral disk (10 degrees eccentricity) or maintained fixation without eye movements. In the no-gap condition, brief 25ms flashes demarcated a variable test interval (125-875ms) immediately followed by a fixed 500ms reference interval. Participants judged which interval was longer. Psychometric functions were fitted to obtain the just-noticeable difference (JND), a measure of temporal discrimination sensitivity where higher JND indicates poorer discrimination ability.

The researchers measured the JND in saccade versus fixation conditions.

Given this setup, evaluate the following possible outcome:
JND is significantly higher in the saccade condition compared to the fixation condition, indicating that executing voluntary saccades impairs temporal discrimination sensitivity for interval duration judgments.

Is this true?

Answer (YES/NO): NO